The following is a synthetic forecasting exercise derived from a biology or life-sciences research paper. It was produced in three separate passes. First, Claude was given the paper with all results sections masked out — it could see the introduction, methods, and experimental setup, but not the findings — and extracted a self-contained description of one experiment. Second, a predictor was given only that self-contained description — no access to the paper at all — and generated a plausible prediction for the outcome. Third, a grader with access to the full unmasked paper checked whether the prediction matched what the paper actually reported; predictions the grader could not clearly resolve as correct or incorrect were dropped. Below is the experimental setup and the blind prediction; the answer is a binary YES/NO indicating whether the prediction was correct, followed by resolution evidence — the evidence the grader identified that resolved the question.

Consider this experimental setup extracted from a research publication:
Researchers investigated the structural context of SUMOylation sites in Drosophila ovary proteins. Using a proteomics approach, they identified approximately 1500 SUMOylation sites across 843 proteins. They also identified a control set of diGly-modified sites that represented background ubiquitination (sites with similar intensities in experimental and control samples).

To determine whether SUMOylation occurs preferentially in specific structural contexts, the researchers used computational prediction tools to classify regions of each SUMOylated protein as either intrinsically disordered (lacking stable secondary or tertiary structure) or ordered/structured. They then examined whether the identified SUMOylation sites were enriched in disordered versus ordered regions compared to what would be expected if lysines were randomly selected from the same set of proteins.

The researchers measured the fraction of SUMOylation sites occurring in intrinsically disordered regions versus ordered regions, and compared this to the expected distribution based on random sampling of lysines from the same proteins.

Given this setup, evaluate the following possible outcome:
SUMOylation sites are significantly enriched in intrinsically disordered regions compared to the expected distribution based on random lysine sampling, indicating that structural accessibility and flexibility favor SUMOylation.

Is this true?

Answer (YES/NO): YES